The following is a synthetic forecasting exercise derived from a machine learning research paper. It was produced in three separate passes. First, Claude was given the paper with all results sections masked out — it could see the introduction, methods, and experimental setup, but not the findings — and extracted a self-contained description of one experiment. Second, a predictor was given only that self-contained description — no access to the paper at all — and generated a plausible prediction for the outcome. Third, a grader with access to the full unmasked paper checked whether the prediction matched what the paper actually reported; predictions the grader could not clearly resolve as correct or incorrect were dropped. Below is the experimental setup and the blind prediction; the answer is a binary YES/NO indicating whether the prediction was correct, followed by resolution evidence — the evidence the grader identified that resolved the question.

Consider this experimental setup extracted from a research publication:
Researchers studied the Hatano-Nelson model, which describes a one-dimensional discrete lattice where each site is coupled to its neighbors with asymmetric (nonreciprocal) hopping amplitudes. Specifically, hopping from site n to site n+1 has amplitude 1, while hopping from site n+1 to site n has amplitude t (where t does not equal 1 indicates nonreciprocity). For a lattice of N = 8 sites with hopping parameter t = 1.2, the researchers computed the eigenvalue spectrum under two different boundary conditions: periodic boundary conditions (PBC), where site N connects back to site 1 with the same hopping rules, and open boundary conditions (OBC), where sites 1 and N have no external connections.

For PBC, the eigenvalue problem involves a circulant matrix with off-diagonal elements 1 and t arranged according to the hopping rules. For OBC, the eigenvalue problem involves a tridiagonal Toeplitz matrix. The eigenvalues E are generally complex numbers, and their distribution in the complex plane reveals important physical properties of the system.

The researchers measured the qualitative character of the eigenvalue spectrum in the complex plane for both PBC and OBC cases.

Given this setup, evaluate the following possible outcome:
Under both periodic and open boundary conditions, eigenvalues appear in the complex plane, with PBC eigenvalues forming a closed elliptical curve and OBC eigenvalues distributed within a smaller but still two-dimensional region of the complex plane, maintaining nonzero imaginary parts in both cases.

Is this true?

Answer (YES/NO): NO